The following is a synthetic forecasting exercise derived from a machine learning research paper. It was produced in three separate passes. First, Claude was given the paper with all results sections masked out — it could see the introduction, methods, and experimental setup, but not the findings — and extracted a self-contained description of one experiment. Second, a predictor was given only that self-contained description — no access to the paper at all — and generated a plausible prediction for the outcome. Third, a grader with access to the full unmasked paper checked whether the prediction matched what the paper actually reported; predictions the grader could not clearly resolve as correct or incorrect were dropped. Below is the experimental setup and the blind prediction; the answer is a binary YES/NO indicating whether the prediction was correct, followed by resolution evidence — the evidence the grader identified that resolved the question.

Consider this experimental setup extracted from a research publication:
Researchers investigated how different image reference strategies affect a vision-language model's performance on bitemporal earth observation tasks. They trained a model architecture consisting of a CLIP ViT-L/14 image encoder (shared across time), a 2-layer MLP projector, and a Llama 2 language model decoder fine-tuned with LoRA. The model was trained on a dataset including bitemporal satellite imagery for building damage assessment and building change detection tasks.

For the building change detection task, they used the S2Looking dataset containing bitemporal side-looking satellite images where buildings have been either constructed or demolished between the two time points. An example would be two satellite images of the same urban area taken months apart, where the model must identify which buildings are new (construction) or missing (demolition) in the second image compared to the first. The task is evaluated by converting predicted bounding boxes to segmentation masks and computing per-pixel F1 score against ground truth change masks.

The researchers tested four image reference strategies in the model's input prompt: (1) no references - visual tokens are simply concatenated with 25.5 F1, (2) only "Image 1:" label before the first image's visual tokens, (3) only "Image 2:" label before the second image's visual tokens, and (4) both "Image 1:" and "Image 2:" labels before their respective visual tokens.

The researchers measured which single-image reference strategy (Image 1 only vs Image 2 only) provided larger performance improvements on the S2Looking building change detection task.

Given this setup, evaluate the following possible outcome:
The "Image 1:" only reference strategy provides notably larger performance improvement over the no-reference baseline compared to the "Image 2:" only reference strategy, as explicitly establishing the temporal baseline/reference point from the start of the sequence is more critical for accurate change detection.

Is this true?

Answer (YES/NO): NO